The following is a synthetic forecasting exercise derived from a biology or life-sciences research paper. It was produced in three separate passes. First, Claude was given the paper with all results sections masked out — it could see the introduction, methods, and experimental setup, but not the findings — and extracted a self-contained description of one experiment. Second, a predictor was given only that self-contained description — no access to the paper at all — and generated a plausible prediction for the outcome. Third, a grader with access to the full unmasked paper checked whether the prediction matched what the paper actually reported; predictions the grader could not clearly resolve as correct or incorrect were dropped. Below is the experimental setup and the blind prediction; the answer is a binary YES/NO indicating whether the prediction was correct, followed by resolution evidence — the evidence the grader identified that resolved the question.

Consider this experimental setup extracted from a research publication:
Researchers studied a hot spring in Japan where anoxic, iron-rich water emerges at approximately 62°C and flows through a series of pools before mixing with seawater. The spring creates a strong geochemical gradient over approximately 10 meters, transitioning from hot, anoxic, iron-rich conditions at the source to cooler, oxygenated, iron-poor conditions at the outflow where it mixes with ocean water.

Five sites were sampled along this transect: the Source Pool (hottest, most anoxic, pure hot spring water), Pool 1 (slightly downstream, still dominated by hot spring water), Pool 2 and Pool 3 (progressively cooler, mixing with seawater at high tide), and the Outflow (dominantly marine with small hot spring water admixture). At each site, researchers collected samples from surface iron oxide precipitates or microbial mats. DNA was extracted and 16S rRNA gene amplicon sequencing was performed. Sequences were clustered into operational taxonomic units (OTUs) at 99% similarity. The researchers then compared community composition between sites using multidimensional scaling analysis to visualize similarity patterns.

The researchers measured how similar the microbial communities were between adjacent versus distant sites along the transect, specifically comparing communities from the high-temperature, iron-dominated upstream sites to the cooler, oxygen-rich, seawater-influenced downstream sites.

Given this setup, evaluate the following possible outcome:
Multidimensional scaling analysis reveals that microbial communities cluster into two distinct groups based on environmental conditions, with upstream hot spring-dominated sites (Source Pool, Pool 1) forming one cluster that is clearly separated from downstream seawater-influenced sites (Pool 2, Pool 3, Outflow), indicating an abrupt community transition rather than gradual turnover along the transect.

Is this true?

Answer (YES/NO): NO